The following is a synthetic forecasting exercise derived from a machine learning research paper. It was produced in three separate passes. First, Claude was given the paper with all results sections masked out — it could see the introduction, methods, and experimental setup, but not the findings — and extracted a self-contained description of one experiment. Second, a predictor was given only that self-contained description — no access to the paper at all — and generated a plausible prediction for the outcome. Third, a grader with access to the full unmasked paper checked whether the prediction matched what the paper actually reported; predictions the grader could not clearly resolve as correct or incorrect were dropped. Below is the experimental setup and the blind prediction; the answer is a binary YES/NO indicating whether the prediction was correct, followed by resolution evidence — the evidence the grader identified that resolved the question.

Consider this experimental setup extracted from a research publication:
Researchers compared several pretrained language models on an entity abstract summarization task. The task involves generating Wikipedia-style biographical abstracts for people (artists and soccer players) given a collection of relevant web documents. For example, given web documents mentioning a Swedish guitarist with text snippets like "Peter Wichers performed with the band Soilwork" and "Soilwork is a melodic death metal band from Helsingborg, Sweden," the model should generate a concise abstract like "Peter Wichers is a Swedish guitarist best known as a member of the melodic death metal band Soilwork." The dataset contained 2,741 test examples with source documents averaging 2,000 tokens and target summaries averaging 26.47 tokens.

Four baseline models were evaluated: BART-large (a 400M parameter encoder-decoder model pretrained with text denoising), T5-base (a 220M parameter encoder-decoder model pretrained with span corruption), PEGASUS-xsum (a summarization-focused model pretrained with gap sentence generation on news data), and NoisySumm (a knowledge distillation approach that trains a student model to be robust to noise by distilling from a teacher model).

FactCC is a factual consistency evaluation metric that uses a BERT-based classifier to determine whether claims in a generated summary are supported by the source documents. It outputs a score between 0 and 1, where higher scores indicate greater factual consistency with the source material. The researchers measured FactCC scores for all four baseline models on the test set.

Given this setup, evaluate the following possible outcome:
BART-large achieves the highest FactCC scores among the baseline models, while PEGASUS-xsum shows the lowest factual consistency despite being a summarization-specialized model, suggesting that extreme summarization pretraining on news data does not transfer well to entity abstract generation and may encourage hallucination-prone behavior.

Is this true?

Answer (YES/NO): NO